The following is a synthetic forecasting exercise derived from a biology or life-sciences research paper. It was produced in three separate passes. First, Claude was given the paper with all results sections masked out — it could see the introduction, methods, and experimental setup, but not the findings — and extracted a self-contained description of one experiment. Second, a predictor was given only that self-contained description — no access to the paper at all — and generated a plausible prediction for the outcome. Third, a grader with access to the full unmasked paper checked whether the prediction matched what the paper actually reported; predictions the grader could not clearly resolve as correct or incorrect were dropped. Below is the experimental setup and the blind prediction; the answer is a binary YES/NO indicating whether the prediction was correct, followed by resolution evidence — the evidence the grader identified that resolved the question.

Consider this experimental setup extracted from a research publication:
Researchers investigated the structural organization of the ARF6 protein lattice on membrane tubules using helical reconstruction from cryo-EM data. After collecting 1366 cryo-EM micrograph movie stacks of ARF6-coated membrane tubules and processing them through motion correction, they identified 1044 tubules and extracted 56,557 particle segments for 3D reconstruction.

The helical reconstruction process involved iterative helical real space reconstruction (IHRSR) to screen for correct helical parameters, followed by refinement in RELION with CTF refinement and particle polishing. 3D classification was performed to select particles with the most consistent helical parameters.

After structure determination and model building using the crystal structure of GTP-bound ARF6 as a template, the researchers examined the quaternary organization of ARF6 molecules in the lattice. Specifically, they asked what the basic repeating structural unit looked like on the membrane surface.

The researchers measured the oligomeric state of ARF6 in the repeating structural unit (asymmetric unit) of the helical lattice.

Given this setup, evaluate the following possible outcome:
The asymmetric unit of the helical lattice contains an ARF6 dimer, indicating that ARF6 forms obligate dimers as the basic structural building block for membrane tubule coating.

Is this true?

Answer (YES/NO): NO